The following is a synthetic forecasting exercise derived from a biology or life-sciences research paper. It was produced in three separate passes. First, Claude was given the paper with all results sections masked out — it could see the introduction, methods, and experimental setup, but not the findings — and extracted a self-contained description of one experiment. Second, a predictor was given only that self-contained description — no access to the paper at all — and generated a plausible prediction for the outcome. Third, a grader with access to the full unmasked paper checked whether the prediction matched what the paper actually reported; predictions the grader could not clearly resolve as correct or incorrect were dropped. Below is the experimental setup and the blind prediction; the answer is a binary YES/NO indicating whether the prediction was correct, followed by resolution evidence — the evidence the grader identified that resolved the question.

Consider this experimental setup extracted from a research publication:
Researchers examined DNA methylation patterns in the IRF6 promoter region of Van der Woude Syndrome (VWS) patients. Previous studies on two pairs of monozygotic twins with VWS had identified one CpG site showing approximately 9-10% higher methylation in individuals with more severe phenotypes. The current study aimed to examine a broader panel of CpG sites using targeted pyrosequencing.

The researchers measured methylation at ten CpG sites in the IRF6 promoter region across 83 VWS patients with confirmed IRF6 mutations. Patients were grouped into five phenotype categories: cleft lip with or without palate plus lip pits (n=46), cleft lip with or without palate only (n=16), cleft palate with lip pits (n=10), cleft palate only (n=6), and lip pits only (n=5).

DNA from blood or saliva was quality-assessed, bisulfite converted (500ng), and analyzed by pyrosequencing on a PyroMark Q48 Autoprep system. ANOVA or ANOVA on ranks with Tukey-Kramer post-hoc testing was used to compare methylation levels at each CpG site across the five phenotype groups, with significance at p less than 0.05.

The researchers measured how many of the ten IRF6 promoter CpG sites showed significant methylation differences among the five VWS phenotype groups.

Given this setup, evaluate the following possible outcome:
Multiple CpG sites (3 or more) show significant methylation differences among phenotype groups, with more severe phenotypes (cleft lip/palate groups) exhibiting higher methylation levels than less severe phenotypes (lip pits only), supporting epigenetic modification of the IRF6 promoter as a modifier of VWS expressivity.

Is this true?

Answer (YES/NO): YES